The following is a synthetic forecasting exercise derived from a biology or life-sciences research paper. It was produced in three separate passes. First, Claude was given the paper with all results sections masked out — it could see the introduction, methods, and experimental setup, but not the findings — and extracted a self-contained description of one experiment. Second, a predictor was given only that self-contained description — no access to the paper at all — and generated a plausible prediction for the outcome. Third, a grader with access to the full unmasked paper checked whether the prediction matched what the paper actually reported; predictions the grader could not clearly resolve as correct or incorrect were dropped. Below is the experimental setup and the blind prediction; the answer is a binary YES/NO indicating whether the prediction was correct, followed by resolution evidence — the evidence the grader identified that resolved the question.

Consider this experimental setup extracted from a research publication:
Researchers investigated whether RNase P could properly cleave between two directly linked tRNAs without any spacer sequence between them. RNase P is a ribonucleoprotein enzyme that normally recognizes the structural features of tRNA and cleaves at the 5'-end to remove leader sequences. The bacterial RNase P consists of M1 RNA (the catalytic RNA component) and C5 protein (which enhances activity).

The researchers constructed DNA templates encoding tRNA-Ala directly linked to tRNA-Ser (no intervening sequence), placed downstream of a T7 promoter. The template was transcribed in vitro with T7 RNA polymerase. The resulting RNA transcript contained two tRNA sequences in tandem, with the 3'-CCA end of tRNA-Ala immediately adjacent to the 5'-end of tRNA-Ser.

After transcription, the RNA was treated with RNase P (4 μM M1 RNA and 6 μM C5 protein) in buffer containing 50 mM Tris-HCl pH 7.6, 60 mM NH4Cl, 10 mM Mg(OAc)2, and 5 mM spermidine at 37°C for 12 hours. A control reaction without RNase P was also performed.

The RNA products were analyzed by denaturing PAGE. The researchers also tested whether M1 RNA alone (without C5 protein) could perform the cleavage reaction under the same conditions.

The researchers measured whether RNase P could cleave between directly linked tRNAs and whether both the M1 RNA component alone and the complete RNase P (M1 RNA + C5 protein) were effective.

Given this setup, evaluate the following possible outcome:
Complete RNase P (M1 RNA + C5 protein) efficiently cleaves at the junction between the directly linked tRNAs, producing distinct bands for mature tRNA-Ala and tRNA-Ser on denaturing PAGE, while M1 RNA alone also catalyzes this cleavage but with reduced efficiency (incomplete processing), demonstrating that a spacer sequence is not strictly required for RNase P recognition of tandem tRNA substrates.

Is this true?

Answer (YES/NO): YES